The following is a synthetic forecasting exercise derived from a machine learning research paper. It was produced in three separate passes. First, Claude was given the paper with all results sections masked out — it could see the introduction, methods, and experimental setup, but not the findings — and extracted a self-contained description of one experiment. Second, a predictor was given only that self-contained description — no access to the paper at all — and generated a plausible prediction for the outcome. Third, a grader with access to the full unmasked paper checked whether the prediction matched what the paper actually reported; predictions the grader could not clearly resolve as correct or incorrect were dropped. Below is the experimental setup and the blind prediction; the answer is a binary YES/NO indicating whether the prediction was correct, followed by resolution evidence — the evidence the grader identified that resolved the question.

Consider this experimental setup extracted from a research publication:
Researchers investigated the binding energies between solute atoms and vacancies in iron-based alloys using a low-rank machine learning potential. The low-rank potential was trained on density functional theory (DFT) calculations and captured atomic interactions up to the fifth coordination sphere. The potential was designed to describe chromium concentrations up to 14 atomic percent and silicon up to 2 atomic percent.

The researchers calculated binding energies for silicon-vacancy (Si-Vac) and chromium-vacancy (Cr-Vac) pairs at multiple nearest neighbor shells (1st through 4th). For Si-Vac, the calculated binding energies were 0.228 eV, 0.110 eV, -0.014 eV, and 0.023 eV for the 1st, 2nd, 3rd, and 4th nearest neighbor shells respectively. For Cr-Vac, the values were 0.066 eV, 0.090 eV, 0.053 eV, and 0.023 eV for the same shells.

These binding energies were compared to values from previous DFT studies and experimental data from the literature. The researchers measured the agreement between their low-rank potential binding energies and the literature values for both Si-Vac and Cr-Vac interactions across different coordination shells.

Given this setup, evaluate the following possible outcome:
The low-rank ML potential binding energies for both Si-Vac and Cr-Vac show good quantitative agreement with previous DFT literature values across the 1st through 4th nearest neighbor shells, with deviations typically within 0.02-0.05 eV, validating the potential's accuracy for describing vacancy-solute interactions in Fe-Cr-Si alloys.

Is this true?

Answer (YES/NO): NO